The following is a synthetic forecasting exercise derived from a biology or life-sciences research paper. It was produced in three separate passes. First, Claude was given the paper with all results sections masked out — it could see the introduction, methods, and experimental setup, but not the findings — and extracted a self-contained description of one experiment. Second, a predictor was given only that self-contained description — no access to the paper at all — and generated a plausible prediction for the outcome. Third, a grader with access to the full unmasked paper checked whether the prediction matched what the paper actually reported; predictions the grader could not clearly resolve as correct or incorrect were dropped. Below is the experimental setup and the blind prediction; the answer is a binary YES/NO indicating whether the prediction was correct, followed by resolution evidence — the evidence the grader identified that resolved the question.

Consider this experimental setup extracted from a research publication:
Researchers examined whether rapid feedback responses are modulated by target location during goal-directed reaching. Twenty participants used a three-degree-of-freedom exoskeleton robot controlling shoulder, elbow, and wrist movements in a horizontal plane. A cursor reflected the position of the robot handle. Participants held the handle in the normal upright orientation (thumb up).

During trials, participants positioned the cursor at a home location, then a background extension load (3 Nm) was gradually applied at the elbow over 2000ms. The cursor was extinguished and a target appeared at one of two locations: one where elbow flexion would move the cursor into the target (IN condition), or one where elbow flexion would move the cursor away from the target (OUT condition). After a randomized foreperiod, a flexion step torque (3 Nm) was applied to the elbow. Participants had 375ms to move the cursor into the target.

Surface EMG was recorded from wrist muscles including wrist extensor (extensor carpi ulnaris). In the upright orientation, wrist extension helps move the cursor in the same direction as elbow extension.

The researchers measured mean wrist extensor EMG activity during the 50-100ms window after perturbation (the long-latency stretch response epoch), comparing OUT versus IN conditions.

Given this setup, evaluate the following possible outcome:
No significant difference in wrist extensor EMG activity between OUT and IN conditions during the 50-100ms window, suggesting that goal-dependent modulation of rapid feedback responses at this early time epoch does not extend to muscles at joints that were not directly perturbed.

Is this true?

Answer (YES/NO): NO